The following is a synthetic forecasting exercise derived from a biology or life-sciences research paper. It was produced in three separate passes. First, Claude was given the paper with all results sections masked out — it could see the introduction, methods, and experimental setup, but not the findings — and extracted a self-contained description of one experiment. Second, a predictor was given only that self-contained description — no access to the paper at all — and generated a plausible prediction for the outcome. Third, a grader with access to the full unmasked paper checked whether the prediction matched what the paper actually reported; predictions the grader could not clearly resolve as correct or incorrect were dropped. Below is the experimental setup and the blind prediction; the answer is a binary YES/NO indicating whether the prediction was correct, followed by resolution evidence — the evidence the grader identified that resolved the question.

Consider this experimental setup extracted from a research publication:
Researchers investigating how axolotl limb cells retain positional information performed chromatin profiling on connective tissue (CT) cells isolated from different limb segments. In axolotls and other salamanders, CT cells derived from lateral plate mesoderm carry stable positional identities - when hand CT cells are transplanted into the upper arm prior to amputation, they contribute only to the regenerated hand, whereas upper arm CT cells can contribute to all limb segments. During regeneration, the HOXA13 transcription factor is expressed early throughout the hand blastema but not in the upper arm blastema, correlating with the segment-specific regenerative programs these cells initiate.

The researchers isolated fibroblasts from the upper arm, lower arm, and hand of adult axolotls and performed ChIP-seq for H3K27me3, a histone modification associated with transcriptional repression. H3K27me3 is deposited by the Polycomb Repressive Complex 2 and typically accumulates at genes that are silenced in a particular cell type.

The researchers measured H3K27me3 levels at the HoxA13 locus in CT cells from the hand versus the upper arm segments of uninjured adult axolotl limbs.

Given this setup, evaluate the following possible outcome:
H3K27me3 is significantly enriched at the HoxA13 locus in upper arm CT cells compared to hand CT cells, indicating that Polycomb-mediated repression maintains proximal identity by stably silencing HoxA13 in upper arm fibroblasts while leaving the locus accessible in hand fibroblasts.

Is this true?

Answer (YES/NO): YES